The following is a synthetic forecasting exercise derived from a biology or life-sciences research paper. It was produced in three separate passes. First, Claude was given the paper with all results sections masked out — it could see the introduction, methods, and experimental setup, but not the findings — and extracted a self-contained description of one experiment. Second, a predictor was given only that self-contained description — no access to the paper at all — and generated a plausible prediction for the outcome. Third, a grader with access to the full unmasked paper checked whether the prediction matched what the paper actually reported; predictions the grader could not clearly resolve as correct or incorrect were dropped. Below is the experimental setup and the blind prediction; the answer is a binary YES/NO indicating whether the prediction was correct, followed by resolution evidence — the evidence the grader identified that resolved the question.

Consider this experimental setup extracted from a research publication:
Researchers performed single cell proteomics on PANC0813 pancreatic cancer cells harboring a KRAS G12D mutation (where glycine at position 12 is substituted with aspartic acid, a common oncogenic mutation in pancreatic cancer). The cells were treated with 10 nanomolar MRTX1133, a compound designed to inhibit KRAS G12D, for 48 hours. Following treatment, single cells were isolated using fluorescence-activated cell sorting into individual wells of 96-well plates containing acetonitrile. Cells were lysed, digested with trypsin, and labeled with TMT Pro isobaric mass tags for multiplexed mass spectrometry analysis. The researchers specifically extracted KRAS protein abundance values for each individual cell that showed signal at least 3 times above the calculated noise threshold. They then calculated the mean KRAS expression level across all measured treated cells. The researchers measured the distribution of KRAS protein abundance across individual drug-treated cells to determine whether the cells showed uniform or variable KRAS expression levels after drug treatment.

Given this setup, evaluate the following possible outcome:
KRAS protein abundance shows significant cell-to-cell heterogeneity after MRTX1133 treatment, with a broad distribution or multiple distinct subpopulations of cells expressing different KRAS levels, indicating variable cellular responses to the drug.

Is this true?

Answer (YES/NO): YES